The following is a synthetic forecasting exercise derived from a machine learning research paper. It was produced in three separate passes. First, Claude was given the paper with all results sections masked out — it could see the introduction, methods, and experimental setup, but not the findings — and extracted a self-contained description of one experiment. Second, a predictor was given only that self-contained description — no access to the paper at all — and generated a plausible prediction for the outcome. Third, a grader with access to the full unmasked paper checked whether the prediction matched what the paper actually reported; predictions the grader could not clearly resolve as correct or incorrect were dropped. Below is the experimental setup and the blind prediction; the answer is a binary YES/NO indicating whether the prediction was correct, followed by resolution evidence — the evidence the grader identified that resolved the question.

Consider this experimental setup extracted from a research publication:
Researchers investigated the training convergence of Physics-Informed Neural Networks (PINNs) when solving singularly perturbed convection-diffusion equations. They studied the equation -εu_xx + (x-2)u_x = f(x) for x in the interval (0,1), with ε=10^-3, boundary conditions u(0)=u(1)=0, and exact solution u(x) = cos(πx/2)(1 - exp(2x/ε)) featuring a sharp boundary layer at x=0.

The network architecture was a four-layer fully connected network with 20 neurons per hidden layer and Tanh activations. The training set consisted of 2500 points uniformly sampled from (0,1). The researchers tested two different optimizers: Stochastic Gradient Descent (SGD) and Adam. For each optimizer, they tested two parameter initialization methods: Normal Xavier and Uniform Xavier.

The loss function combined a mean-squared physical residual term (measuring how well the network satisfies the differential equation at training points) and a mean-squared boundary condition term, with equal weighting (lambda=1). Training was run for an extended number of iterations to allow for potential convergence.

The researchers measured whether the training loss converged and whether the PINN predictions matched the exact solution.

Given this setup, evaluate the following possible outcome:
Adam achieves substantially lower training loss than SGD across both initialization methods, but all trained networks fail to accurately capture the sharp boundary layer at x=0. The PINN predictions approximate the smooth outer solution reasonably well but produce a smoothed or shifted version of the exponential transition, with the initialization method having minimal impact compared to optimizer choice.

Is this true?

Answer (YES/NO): NO